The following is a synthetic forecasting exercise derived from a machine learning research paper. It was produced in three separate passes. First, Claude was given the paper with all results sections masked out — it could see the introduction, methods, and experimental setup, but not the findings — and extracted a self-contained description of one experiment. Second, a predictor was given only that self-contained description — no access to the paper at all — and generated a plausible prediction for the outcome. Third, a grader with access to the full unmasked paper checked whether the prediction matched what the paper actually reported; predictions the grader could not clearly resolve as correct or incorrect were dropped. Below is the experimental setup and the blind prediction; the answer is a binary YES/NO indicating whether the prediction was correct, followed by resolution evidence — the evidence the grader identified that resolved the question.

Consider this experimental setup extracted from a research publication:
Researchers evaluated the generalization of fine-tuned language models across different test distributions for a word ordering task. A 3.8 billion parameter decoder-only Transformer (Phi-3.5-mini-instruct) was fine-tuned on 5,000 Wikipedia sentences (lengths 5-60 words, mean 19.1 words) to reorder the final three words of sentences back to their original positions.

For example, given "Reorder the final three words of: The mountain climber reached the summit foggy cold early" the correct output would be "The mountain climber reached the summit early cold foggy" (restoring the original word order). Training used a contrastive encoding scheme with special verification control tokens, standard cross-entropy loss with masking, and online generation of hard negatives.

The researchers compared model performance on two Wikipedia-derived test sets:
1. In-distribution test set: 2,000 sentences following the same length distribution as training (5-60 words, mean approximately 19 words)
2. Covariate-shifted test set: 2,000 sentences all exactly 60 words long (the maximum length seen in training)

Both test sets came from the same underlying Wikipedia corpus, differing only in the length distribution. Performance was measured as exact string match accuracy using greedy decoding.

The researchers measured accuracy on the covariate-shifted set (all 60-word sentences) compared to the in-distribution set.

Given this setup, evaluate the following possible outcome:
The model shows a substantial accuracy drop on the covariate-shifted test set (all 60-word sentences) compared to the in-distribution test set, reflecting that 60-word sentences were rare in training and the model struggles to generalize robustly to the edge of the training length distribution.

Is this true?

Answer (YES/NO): NO